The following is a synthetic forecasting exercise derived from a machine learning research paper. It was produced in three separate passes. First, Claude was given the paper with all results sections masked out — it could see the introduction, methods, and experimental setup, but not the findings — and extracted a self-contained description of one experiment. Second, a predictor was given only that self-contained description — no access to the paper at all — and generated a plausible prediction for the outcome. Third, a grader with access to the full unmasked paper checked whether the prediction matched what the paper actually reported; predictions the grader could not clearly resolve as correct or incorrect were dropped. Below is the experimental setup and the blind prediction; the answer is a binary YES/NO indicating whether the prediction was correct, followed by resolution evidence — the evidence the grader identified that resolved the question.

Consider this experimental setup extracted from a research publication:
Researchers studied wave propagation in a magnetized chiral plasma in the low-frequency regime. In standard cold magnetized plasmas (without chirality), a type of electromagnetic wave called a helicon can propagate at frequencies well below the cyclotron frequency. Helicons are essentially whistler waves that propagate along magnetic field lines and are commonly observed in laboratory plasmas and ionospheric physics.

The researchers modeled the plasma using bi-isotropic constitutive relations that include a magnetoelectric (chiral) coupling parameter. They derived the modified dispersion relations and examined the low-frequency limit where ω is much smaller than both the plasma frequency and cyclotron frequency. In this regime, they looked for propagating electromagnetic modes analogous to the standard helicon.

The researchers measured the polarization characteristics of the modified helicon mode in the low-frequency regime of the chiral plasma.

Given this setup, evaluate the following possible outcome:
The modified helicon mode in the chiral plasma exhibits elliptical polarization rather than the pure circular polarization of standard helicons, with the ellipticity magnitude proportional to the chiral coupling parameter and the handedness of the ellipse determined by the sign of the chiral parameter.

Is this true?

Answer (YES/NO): NO